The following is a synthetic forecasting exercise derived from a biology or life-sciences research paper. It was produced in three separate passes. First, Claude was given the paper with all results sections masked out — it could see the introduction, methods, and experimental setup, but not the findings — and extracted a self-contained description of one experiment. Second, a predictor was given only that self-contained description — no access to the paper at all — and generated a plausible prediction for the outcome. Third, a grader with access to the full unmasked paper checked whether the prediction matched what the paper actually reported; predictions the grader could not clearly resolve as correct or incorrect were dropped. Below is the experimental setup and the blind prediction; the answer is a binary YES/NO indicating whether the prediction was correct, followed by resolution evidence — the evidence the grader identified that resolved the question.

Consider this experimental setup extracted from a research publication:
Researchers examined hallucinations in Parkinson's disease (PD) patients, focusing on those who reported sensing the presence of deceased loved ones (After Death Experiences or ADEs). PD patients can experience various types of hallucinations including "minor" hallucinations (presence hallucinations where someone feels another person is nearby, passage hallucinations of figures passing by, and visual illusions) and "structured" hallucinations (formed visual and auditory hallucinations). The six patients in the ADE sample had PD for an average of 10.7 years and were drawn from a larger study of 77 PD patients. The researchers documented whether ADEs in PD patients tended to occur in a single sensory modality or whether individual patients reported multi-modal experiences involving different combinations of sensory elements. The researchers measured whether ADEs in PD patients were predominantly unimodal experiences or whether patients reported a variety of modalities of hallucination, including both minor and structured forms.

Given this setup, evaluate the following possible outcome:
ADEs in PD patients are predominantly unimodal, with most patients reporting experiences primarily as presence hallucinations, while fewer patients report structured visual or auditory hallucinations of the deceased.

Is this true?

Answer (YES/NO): NO